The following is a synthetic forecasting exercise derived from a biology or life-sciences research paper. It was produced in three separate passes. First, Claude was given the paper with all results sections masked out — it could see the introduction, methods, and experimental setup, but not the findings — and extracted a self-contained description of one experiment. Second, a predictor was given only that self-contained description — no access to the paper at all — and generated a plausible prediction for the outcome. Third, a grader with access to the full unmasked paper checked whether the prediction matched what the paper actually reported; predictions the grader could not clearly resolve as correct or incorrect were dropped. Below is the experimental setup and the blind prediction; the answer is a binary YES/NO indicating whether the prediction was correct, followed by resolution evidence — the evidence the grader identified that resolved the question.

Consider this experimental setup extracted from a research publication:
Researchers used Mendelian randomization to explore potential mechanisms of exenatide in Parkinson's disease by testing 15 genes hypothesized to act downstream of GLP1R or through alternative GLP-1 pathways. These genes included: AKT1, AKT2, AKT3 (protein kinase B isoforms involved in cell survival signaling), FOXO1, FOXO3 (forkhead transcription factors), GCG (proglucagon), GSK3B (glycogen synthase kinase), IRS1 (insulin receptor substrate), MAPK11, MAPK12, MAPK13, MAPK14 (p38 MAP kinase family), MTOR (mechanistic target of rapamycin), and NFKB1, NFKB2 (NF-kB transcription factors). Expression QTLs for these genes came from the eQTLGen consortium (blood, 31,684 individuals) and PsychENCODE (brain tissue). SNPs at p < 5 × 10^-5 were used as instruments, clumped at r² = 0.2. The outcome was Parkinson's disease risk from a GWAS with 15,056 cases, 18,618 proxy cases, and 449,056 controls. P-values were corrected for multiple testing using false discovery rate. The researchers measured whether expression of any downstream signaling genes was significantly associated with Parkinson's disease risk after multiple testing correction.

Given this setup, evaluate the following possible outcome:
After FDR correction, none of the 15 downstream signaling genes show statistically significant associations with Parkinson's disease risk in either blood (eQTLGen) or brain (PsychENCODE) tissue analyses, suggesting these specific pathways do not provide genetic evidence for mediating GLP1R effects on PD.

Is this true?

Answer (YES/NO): NO